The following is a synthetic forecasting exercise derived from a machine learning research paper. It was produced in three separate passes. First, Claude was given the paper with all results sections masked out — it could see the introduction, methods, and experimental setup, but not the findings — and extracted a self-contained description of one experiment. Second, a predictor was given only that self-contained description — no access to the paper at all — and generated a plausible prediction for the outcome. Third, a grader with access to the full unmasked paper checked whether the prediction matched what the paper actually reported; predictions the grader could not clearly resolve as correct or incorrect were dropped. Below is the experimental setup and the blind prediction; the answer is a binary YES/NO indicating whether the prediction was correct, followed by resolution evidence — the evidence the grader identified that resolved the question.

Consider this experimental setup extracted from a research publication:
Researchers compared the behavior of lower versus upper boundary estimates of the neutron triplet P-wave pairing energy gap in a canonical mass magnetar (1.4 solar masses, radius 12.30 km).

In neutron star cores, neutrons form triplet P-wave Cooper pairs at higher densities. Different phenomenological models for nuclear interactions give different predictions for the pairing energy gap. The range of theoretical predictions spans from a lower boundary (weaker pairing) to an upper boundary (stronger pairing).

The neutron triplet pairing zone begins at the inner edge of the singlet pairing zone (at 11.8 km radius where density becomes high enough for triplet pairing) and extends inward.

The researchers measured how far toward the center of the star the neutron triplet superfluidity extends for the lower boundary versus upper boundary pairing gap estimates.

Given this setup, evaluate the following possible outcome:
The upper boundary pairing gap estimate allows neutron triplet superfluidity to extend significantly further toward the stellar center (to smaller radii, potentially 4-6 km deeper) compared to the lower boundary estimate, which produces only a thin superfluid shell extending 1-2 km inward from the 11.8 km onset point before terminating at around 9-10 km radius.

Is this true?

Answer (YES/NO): NO